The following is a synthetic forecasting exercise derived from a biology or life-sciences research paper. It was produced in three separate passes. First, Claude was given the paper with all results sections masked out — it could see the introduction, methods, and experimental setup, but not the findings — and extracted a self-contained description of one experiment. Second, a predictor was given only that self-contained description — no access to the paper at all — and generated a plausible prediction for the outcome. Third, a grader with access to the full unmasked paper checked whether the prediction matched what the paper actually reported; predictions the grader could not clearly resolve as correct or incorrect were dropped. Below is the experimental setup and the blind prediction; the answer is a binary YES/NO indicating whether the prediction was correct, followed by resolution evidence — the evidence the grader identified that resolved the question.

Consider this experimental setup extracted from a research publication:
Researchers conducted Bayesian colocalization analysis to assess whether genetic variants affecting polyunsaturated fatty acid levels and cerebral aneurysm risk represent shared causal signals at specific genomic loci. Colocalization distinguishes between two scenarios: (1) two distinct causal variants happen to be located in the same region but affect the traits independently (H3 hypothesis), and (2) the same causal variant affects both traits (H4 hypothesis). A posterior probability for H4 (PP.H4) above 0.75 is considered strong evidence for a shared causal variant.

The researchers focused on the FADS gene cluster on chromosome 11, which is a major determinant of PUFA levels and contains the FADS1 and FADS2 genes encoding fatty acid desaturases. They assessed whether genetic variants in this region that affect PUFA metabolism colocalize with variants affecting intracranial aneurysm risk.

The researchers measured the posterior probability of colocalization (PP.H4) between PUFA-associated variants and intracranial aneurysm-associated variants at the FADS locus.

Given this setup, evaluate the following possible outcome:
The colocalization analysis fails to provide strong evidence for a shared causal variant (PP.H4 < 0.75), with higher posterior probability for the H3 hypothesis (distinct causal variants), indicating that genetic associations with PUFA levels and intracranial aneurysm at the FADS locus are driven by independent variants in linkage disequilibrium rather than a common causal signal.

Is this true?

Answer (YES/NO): NO